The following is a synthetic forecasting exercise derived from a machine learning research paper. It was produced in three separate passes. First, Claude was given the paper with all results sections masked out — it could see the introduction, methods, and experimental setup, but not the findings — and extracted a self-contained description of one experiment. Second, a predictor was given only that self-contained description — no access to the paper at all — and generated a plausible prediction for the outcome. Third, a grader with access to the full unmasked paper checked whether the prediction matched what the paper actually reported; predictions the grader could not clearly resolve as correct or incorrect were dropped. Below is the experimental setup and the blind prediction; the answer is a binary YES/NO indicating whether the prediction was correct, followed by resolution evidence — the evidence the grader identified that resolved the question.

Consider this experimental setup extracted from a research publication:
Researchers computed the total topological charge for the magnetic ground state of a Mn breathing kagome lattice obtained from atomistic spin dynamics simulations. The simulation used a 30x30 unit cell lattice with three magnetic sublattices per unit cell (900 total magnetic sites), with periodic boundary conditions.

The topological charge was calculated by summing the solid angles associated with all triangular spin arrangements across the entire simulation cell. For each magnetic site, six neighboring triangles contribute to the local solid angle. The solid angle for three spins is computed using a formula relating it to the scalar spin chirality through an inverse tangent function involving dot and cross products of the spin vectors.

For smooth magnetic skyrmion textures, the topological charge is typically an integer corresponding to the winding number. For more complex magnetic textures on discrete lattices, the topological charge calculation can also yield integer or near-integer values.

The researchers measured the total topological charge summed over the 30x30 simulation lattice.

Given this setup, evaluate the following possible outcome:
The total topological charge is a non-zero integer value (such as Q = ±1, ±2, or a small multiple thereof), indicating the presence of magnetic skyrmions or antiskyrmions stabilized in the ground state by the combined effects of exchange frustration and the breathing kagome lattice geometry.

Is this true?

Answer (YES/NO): NO